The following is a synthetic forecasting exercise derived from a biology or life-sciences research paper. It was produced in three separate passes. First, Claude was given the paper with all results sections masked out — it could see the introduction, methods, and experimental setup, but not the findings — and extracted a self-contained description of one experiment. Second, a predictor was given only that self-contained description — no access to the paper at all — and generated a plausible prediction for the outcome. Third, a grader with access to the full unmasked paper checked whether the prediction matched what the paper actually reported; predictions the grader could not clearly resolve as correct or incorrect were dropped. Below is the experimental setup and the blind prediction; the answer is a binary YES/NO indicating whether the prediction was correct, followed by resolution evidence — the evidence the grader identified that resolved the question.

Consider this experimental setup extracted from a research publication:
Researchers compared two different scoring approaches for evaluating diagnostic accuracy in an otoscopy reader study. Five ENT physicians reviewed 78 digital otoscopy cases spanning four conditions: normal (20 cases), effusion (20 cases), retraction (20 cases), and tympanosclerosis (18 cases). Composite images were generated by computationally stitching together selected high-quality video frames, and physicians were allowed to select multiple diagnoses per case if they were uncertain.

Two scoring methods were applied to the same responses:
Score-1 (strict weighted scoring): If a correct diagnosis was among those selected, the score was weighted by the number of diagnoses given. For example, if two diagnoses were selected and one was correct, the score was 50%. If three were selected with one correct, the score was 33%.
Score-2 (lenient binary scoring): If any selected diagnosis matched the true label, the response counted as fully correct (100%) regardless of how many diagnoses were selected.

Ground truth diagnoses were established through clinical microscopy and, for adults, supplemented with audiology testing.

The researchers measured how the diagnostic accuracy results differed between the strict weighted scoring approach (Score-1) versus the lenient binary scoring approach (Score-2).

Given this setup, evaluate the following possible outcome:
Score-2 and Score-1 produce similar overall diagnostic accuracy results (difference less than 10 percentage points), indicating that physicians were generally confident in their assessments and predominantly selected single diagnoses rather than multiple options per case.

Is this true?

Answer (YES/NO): NO